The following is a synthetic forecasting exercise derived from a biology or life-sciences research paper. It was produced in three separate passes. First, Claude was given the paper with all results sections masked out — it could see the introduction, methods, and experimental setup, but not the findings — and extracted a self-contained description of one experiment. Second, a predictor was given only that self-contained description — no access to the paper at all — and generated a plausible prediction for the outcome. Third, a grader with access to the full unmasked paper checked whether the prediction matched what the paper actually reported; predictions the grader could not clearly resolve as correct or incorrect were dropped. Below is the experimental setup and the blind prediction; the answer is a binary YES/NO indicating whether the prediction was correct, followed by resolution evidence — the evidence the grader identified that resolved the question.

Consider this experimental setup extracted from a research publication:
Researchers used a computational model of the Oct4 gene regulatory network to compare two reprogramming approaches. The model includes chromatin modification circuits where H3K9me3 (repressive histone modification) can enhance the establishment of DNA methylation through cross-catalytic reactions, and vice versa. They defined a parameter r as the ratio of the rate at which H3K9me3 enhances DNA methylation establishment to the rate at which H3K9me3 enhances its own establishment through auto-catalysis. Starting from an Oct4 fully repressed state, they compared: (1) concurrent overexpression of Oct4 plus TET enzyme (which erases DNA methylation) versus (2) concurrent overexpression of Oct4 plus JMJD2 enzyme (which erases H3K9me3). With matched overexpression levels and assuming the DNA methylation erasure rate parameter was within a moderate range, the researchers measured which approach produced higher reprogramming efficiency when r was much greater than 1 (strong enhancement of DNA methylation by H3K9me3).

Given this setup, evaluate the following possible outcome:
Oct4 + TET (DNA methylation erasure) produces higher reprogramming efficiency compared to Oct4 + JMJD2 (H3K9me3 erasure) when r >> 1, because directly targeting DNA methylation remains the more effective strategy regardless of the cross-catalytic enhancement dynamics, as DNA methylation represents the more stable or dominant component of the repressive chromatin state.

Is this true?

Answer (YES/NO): NO